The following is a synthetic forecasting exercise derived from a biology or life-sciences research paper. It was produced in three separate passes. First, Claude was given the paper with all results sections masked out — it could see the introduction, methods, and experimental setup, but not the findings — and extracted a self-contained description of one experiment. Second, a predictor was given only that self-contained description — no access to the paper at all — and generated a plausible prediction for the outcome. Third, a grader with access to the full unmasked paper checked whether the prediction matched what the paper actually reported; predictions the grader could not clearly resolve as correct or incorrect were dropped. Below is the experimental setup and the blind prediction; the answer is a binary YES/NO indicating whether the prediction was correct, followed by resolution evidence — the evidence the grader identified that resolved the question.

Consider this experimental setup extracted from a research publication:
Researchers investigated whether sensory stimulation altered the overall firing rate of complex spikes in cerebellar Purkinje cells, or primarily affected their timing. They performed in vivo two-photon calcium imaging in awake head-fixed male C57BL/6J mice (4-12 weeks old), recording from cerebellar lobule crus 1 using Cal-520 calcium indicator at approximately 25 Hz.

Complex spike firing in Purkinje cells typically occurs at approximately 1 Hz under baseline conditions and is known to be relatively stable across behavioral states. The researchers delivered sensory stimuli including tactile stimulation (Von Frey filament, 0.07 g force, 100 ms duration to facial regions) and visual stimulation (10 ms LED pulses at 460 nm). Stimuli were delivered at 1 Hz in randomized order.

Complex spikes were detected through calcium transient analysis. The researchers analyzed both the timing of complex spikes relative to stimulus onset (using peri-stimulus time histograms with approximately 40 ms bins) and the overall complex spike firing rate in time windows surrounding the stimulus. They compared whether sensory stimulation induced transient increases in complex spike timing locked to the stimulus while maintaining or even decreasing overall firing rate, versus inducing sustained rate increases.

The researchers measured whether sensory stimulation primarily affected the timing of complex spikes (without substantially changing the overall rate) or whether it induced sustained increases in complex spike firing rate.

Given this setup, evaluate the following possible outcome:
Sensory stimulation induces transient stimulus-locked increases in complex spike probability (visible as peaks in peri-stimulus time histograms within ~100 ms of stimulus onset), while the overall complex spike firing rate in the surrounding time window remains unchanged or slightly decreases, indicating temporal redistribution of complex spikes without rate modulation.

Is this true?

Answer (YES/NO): YES